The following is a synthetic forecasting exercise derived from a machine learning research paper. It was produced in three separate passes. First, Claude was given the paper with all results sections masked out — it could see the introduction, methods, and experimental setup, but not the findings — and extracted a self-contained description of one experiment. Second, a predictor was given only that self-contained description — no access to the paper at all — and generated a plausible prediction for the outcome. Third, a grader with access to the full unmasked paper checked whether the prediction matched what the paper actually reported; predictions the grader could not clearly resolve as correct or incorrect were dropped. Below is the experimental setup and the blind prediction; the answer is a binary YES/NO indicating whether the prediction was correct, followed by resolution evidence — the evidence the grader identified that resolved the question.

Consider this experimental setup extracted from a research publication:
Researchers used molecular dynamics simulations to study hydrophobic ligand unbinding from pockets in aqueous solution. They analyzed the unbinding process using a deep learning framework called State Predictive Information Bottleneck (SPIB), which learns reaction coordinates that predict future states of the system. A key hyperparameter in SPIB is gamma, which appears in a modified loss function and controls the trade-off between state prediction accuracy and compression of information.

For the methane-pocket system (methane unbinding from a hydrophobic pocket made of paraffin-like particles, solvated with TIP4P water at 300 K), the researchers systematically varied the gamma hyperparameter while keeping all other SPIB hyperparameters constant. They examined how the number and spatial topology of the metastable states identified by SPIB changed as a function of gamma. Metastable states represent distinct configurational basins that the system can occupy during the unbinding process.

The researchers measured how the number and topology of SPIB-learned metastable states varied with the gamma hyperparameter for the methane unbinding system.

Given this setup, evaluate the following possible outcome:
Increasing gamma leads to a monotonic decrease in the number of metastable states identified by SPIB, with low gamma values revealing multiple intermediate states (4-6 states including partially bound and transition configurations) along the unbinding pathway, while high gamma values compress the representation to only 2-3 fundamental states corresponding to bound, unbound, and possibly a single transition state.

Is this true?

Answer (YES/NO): NO